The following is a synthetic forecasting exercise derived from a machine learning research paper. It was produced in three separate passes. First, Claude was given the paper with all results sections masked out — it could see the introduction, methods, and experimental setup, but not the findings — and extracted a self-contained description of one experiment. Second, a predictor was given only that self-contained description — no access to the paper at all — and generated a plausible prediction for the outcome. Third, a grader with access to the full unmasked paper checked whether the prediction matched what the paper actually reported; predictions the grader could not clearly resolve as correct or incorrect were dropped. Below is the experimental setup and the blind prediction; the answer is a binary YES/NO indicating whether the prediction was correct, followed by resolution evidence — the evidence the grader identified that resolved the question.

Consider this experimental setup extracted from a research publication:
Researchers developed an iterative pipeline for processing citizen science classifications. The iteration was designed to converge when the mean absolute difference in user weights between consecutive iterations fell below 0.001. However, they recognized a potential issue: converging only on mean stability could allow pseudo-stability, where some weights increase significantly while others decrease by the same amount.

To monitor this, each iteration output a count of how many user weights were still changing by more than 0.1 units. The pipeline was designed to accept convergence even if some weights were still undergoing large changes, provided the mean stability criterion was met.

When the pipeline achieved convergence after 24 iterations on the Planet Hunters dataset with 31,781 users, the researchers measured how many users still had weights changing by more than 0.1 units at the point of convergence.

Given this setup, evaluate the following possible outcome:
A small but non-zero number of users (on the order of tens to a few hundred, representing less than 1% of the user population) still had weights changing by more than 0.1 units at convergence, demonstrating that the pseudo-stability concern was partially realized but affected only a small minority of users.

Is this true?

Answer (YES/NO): YES